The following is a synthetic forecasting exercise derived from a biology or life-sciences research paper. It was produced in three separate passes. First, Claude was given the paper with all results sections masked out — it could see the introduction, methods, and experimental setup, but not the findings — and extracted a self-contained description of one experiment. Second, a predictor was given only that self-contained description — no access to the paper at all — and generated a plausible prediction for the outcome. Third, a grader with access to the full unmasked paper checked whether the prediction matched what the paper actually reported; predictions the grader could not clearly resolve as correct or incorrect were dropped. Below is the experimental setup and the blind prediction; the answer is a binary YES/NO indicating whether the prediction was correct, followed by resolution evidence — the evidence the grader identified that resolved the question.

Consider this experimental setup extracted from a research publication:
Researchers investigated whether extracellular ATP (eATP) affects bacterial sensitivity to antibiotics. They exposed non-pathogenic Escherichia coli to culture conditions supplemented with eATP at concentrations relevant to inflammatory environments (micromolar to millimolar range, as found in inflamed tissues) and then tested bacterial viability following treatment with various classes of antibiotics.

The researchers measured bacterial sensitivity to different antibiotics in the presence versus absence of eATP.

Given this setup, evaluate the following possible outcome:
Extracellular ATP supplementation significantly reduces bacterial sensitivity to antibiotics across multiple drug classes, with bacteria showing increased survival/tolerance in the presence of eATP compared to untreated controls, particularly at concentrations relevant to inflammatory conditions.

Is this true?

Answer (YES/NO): NO